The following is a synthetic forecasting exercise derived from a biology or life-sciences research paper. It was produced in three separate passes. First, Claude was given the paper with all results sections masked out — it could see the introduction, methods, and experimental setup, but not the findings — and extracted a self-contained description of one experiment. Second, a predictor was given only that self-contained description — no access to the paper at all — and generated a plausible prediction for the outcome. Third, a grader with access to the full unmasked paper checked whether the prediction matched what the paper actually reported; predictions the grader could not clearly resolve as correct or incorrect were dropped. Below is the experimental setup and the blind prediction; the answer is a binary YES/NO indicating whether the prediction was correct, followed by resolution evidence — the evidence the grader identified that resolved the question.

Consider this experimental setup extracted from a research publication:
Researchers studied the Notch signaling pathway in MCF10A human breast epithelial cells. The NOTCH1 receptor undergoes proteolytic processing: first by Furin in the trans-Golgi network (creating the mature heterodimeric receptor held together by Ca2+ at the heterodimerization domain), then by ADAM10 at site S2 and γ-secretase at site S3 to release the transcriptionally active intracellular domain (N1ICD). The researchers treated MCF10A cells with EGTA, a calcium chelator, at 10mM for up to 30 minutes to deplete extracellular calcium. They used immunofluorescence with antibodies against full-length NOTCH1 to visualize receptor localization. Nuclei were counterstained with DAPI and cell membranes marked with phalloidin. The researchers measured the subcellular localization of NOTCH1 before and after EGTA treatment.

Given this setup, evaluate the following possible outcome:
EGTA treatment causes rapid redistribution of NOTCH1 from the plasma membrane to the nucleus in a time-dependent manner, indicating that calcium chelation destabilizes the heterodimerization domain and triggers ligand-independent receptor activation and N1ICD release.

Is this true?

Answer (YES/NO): YES